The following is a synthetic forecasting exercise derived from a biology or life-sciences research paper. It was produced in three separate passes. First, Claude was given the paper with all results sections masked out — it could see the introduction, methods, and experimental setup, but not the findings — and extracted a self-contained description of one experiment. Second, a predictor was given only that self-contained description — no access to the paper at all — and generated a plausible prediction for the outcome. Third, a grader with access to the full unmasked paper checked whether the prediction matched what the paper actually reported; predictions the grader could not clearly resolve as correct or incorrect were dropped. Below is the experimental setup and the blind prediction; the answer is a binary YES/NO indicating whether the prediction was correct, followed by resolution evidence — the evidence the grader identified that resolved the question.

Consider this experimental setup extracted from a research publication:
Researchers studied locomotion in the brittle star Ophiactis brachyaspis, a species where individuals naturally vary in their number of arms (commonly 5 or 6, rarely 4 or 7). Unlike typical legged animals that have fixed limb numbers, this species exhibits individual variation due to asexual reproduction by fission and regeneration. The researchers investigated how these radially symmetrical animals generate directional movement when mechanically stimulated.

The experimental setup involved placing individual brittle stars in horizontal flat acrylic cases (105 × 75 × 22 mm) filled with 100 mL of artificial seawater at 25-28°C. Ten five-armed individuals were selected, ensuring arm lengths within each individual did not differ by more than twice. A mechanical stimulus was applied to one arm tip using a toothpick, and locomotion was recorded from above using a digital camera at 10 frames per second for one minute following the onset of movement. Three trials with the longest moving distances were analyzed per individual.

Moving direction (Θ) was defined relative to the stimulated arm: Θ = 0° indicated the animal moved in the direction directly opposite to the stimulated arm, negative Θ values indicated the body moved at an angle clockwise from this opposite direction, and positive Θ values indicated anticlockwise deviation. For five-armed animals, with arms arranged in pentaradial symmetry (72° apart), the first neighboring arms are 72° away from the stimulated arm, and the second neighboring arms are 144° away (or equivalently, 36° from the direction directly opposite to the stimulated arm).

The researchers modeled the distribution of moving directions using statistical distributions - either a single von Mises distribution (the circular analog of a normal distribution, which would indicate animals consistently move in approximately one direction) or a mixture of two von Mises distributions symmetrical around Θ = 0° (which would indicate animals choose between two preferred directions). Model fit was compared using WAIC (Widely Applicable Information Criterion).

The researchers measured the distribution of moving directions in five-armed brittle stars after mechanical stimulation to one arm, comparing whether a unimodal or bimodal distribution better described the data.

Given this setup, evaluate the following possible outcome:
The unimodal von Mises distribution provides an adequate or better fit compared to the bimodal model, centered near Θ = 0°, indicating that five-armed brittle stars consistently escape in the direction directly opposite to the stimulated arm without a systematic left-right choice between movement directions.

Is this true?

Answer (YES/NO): NO